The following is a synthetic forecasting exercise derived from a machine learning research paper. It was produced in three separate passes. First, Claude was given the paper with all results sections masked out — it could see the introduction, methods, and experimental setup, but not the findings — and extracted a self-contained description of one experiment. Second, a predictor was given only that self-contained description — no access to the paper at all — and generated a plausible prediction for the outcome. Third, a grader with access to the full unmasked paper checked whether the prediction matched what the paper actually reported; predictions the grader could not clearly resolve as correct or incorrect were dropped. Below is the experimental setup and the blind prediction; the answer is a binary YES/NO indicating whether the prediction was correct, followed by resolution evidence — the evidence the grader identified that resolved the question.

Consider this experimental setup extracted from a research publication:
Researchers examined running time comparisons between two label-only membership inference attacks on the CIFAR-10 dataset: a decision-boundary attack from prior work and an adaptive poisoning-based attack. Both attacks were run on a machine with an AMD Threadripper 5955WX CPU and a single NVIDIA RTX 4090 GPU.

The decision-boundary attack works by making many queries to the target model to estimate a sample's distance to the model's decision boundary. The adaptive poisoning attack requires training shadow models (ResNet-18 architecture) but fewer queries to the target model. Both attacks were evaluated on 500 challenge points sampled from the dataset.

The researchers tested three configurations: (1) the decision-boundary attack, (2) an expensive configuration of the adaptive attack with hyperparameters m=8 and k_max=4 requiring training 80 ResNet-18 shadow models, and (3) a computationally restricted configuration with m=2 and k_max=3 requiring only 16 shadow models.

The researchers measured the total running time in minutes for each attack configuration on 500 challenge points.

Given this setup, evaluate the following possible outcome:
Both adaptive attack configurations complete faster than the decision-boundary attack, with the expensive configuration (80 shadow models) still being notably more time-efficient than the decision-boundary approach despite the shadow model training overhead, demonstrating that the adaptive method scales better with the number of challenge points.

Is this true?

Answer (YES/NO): NO